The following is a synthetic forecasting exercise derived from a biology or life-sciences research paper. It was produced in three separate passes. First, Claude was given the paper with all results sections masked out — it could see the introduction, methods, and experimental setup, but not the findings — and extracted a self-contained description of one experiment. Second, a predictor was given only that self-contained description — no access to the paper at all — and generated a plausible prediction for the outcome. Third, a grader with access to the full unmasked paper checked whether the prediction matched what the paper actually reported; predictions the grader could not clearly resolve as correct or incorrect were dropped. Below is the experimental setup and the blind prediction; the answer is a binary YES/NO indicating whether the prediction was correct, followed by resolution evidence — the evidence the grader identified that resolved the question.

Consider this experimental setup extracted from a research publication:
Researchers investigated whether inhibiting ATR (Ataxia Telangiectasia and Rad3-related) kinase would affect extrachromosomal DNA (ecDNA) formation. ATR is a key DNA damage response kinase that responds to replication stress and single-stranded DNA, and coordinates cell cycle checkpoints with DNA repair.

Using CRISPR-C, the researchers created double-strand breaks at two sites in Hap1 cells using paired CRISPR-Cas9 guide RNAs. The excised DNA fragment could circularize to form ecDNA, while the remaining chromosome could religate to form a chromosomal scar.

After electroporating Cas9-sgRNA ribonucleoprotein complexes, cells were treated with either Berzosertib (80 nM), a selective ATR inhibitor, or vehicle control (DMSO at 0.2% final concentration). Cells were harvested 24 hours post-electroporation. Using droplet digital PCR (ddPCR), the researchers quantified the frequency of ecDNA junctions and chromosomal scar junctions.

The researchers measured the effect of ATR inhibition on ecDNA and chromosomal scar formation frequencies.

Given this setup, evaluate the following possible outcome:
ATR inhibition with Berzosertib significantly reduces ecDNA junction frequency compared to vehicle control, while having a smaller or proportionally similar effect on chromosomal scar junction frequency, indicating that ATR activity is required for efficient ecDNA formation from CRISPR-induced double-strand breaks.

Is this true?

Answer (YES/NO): NO